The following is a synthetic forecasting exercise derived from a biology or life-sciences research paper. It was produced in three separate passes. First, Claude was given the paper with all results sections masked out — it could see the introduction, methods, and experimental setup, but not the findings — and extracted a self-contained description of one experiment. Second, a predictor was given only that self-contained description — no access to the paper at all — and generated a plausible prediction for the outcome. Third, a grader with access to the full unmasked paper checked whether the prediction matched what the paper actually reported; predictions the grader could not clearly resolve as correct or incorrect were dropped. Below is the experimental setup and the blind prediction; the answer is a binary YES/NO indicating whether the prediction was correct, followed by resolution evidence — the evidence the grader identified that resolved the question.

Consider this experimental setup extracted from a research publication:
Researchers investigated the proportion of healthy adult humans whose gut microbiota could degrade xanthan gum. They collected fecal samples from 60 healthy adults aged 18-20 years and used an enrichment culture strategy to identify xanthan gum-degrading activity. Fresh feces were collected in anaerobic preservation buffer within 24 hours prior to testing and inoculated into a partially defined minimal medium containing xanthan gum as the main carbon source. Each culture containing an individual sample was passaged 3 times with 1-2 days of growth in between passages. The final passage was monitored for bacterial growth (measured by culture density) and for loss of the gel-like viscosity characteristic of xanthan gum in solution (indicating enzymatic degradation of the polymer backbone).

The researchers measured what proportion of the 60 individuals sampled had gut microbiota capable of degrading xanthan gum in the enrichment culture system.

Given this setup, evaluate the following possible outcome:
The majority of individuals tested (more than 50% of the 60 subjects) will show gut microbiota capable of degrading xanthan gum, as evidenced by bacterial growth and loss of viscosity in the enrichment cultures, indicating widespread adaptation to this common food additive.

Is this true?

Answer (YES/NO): NO